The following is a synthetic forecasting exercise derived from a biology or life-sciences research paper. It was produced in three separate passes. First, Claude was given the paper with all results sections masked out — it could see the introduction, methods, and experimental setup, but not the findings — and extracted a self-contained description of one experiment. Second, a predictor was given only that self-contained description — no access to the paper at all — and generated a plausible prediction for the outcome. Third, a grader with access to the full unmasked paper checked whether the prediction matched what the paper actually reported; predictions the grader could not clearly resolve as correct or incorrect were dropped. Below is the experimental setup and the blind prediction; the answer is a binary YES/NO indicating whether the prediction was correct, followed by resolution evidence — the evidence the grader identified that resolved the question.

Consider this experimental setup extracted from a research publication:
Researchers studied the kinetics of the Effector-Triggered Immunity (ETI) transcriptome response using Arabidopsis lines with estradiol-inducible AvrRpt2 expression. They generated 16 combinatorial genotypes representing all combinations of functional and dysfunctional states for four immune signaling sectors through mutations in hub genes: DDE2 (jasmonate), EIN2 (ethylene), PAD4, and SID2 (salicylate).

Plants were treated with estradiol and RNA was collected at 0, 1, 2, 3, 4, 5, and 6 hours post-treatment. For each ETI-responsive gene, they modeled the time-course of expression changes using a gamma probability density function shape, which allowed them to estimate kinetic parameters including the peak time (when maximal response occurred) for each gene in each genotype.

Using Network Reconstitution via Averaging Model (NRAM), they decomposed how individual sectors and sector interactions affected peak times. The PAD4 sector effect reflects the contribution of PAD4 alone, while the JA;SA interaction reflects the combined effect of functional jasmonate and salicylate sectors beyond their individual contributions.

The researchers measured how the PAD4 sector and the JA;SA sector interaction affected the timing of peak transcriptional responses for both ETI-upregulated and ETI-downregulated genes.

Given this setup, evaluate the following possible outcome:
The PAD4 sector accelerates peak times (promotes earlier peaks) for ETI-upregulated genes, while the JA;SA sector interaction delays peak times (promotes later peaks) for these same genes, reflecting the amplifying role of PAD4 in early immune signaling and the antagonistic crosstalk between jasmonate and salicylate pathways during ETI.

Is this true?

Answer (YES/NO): NO